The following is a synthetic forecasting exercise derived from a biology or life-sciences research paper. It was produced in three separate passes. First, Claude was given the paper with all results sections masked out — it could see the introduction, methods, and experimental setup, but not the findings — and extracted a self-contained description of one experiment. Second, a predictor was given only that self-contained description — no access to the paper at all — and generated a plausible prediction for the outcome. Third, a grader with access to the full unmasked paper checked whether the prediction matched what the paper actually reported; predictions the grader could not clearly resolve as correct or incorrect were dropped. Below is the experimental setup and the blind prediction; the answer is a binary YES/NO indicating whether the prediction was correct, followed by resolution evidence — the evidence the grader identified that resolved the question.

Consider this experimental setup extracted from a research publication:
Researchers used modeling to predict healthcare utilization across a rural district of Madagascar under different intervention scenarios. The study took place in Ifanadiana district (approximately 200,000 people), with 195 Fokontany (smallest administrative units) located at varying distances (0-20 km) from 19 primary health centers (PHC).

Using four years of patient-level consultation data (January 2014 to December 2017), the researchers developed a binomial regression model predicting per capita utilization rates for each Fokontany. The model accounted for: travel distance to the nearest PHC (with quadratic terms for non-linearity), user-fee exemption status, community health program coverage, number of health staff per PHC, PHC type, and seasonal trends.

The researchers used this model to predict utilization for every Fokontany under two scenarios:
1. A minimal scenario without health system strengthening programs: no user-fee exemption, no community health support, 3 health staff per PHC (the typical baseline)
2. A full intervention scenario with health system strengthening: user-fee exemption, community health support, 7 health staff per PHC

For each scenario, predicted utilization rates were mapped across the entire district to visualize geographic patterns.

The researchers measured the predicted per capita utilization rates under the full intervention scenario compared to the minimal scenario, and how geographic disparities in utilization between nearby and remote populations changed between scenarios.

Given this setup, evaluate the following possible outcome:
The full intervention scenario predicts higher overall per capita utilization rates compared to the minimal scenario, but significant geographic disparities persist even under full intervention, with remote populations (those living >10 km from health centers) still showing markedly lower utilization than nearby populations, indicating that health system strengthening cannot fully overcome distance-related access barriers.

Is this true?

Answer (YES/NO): YES